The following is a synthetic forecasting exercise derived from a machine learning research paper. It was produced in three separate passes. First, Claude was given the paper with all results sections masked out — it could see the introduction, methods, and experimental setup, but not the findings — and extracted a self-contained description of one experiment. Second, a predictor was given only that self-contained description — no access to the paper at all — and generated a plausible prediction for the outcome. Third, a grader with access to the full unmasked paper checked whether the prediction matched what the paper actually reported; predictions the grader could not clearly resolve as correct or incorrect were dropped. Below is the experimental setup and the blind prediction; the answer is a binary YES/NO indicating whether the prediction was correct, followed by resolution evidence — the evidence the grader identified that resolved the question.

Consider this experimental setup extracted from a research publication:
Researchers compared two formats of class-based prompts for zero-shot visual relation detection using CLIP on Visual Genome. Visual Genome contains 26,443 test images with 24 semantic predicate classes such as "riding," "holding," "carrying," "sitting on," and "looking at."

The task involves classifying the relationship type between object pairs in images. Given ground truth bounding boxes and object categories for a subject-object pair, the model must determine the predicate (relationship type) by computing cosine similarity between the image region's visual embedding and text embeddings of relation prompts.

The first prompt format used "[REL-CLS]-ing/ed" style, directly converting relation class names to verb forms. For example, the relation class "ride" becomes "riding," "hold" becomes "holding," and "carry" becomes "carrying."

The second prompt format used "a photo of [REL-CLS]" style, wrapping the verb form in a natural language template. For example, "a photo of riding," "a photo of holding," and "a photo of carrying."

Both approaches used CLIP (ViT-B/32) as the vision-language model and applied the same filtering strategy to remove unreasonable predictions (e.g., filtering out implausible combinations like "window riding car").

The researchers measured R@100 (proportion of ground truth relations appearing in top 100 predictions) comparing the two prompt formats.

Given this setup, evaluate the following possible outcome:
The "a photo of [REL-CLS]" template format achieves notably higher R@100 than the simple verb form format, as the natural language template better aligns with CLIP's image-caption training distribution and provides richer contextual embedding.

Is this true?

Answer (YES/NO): YES